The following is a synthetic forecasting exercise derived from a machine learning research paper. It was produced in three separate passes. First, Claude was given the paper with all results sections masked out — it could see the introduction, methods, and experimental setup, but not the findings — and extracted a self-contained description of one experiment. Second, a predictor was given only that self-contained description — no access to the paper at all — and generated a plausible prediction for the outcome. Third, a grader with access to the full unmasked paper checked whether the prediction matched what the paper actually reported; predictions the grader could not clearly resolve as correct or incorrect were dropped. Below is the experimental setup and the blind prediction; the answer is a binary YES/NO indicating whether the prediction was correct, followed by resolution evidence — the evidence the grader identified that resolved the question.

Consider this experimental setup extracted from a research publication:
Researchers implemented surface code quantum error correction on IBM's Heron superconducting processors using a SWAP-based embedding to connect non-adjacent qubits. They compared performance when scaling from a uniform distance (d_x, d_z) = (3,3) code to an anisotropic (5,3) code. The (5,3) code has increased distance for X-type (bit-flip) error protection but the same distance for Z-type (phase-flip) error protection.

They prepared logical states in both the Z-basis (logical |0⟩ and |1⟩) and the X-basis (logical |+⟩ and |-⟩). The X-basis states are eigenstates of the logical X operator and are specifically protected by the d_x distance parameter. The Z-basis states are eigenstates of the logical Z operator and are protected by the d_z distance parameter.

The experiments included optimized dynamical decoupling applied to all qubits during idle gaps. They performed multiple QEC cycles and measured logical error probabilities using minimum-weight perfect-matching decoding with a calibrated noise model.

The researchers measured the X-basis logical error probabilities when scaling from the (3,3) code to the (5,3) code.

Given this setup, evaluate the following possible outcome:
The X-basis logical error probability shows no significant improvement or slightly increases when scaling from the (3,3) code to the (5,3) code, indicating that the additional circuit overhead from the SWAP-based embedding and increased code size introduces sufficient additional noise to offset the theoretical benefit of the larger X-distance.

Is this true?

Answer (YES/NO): YES